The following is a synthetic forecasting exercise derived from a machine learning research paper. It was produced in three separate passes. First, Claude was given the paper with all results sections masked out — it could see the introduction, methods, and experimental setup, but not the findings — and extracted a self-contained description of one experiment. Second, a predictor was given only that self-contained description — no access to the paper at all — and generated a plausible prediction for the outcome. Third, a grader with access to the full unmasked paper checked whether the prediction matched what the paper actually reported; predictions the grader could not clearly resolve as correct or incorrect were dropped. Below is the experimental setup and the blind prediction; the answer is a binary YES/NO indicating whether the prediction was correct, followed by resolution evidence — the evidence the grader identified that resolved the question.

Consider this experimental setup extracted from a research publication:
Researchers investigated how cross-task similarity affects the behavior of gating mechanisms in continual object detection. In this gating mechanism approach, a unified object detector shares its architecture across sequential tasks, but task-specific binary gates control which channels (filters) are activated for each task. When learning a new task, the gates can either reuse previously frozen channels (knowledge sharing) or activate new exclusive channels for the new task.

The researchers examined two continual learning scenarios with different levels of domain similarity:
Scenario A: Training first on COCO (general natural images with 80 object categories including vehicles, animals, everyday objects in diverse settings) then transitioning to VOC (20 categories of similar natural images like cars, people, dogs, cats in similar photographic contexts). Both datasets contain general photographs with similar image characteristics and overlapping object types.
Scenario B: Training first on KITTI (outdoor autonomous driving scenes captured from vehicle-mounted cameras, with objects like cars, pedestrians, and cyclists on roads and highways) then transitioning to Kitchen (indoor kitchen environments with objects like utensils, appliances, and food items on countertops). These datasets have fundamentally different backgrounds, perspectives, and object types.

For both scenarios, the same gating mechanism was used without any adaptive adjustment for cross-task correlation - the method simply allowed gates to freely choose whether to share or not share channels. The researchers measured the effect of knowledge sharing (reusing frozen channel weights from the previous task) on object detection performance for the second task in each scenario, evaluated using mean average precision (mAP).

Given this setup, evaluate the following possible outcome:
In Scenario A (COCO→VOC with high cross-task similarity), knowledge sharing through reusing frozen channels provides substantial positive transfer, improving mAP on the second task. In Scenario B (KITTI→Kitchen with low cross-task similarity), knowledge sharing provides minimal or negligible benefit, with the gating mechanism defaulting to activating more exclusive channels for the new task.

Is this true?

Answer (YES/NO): NO